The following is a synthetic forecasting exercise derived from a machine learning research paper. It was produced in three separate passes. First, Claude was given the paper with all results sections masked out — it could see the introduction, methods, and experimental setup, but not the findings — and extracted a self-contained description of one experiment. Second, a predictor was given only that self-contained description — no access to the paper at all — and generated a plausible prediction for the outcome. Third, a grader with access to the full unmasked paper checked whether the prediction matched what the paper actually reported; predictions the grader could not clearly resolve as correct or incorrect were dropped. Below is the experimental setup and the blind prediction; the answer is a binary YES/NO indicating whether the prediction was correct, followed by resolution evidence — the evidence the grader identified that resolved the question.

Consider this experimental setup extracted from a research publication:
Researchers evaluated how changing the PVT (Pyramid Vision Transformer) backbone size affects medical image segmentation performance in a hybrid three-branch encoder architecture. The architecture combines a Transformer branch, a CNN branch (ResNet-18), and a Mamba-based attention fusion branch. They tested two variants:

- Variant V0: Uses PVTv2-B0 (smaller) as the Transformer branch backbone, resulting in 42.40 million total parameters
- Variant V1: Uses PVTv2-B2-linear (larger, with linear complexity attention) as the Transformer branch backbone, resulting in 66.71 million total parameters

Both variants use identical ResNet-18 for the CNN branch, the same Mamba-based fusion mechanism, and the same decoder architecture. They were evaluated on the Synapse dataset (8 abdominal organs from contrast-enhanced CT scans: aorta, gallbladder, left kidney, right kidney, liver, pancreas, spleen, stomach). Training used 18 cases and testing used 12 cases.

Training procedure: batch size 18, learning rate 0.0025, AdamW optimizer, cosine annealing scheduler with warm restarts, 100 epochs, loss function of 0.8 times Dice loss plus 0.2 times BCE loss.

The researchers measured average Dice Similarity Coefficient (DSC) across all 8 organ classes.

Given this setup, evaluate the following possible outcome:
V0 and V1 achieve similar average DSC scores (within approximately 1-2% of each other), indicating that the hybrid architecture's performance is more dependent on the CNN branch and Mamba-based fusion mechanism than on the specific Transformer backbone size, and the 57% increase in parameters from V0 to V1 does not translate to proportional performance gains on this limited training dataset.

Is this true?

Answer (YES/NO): NO